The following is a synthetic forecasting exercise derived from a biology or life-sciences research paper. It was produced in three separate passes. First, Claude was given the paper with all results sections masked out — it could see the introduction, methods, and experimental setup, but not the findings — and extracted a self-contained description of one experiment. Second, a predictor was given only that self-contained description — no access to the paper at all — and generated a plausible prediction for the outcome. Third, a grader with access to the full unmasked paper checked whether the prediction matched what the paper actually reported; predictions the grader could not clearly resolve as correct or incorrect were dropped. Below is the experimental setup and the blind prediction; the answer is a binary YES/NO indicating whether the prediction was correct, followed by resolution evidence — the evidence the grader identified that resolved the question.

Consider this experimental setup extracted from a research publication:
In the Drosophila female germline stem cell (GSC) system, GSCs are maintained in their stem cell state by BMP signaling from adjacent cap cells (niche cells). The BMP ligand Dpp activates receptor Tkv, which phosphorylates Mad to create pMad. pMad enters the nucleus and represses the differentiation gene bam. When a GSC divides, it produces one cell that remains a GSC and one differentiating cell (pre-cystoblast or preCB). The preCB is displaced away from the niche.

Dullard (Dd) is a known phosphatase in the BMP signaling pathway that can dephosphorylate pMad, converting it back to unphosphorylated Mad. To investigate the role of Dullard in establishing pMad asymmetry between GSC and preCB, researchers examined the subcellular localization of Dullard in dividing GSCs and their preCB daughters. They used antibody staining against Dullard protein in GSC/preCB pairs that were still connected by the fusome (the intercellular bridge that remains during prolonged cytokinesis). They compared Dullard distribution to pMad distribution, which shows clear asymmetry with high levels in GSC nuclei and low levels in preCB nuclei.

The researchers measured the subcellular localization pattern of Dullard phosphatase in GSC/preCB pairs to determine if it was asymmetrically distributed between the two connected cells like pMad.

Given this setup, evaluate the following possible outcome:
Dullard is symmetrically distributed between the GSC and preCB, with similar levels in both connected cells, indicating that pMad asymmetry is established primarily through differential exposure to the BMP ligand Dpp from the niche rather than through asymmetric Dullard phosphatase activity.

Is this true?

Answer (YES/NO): NO